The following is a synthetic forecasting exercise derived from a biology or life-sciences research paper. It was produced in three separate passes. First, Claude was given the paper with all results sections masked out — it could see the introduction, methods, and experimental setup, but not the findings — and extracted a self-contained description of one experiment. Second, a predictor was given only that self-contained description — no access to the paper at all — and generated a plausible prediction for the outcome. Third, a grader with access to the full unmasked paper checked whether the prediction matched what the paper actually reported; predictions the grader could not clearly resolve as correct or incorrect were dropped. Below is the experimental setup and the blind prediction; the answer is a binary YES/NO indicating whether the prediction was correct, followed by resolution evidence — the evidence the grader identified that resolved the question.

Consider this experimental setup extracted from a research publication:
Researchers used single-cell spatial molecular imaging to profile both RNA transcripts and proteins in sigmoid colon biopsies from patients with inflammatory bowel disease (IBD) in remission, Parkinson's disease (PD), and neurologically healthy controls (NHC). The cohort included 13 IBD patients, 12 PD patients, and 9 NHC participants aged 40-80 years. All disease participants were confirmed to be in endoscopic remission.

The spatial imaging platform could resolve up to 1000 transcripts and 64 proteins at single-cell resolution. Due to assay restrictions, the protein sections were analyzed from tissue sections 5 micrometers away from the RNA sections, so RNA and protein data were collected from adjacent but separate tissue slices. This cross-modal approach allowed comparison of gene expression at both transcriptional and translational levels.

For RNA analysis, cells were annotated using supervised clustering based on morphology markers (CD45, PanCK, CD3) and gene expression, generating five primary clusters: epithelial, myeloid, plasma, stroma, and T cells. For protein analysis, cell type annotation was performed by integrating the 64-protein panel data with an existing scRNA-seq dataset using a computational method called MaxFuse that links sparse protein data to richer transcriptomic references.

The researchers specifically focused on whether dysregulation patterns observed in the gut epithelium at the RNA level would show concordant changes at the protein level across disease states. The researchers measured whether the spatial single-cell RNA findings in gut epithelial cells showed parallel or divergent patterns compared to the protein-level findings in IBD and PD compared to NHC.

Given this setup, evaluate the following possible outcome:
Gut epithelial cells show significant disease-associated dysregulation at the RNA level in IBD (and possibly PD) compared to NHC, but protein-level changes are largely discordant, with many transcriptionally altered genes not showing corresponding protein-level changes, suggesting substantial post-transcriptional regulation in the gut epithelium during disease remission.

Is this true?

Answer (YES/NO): NO